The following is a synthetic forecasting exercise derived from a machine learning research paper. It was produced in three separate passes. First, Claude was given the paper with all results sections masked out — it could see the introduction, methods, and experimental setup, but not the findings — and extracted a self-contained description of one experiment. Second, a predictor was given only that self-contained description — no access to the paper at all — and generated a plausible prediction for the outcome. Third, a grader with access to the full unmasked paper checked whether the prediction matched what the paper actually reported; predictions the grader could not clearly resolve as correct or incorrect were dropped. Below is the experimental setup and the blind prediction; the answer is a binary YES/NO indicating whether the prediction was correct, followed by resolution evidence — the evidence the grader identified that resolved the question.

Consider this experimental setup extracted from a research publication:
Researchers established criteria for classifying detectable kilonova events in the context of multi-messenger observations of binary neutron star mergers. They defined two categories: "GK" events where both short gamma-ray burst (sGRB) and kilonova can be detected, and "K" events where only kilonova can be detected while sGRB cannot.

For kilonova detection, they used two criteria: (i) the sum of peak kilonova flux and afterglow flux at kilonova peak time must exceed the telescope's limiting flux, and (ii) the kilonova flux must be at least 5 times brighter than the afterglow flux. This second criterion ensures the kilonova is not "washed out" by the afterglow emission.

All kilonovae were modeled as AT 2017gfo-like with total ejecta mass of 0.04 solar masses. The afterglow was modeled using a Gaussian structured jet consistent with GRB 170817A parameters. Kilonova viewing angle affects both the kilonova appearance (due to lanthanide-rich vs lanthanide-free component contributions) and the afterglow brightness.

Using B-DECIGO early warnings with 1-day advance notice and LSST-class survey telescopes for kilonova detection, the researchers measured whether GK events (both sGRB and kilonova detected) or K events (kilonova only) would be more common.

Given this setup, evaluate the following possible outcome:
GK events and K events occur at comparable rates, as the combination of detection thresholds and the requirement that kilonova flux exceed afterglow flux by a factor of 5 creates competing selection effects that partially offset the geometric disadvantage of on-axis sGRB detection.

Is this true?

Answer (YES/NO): NO